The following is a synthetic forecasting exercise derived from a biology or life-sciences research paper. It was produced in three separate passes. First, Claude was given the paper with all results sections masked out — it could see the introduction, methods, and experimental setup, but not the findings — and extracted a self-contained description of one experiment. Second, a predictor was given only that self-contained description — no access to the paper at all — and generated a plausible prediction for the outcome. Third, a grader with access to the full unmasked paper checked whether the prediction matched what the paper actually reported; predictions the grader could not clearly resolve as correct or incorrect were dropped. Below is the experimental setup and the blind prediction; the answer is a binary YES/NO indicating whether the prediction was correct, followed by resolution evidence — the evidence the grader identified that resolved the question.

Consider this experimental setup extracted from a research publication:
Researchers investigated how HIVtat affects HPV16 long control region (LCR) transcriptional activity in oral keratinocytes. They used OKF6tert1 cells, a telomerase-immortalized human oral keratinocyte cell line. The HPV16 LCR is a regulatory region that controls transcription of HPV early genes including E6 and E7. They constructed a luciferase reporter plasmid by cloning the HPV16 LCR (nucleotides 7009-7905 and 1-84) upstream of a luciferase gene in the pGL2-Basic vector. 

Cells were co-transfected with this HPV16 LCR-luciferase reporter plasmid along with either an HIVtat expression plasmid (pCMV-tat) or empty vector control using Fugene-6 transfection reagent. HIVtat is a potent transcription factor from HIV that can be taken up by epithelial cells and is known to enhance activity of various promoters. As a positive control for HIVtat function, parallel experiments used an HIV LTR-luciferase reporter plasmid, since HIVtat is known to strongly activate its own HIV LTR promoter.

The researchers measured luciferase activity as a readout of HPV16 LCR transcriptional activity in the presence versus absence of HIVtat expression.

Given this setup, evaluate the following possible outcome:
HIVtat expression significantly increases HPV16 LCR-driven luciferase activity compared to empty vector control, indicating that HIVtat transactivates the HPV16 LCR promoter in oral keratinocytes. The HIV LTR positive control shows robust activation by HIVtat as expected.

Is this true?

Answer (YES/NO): NO